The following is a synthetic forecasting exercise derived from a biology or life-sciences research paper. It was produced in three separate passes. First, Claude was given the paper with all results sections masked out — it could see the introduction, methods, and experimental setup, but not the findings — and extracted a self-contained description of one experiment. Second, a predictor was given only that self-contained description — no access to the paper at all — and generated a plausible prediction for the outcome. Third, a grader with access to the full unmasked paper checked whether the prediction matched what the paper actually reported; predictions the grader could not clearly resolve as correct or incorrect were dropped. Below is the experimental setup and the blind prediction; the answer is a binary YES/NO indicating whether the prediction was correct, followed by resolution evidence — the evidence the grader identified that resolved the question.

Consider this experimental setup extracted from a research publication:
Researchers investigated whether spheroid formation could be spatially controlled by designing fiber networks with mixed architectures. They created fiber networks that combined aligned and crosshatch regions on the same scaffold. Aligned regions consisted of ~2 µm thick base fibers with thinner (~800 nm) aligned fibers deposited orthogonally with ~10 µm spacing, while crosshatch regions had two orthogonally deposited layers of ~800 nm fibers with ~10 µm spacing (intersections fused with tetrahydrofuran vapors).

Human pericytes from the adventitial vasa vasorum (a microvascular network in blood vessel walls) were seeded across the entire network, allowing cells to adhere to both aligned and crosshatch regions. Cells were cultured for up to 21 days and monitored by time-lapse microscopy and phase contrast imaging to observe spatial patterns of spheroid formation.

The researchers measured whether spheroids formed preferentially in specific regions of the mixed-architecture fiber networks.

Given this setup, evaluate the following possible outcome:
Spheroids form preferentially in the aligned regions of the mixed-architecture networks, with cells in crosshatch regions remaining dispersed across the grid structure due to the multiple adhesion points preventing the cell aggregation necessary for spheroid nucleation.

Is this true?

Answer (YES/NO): NO